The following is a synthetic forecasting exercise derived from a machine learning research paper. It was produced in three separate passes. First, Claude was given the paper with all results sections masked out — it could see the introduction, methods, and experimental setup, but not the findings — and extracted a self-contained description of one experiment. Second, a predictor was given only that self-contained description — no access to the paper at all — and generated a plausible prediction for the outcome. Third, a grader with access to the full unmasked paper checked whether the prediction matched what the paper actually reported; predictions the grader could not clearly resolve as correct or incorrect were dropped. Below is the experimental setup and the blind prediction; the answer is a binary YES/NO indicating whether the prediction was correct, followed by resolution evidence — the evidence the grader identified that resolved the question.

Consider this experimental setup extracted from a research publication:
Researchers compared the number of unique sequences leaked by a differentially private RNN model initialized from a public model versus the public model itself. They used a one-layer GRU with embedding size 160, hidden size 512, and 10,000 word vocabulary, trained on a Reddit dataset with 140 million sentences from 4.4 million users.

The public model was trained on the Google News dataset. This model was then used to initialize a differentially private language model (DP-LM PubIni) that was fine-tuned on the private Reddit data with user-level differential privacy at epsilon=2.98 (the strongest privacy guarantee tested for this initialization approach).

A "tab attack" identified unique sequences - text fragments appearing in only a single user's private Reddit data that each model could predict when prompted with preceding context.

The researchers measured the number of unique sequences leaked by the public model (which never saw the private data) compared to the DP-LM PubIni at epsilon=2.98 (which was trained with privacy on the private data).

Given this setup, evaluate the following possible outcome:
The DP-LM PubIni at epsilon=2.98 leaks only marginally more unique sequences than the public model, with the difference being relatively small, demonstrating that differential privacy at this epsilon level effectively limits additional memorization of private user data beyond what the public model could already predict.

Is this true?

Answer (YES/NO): NO